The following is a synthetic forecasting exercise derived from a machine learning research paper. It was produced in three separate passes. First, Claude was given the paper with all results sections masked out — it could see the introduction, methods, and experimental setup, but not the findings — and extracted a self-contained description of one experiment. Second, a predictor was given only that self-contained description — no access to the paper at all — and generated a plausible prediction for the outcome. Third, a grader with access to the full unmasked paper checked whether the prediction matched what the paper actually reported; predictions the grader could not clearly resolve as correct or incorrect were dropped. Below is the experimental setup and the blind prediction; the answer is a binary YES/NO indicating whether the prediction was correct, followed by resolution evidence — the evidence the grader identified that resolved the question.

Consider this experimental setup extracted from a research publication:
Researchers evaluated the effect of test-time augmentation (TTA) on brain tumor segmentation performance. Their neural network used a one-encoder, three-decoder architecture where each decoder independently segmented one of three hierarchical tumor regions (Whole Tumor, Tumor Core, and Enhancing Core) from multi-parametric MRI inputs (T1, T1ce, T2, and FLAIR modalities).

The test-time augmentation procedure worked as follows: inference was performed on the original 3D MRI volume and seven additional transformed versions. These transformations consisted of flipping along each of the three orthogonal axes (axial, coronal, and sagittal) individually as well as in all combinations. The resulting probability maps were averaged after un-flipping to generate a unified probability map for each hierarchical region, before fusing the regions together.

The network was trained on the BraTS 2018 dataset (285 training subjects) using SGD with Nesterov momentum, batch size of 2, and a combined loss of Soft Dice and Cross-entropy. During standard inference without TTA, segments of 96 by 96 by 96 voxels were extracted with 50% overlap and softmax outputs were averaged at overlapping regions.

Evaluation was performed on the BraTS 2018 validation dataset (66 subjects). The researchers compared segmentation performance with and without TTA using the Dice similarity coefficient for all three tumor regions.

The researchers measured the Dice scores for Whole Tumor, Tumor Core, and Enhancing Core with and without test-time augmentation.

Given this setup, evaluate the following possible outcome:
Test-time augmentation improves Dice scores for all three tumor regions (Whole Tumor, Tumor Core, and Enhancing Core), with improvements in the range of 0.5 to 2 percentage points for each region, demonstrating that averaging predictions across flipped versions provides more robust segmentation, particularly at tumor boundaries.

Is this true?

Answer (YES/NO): NO